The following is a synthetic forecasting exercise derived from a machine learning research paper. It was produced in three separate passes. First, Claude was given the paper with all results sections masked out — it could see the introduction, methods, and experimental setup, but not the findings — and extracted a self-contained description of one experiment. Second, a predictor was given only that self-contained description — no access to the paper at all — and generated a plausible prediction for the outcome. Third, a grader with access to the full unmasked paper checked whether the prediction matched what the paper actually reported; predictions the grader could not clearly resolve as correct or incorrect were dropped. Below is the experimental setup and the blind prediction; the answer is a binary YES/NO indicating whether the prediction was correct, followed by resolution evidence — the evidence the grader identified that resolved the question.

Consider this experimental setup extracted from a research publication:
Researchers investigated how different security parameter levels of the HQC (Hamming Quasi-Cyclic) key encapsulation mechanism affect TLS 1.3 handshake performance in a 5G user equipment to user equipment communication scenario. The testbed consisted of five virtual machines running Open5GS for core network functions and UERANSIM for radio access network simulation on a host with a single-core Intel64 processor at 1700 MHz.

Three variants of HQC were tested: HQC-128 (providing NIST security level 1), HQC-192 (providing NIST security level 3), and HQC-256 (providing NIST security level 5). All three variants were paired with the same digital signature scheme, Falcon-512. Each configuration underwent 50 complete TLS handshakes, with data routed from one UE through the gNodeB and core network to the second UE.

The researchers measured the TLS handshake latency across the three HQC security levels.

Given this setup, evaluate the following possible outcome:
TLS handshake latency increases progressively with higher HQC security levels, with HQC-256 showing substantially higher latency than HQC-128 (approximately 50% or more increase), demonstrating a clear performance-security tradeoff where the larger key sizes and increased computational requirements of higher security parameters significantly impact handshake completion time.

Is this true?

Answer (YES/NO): YES